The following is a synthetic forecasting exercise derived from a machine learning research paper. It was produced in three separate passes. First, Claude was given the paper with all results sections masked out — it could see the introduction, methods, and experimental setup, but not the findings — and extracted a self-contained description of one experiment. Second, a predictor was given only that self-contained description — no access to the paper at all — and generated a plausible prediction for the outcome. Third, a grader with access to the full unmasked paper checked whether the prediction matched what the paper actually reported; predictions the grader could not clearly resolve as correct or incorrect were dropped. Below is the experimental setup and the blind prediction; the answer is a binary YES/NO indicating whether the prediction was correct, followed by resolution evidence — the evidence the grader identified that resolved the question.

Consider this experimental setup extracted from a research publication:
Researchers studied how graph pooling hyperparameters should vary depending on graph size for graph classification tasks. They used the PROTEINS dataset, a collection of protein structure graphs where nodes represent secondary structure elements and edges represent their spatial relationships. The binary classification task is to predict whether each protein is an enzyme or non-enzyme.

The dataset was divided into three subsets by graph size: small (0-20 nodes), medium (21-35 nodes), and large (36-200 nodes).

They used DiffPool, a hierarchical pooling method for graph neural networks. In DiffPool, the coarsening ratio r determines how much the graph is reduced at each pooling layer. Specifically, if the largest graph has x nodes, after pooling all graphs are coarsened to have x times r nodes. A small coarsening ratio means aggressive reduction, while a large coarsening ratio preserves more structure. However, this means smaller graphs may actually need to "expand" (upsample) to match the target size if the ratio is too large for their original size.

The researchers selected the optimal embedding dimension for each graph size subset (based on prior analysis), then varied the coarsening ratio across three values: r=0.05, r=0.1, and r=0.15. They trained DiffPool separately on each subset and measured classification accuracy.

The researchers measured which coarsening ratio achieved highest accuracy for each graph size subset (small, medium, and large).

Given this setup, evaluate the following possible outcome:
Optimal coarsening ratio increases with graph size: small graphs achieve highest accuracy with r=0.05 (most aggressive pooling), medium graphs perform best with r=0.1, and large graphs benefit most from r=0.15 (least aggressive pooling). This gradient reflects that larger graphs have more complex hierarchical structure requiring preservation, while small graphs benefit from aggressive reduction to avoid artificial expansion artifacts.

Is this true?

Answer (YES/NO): YES